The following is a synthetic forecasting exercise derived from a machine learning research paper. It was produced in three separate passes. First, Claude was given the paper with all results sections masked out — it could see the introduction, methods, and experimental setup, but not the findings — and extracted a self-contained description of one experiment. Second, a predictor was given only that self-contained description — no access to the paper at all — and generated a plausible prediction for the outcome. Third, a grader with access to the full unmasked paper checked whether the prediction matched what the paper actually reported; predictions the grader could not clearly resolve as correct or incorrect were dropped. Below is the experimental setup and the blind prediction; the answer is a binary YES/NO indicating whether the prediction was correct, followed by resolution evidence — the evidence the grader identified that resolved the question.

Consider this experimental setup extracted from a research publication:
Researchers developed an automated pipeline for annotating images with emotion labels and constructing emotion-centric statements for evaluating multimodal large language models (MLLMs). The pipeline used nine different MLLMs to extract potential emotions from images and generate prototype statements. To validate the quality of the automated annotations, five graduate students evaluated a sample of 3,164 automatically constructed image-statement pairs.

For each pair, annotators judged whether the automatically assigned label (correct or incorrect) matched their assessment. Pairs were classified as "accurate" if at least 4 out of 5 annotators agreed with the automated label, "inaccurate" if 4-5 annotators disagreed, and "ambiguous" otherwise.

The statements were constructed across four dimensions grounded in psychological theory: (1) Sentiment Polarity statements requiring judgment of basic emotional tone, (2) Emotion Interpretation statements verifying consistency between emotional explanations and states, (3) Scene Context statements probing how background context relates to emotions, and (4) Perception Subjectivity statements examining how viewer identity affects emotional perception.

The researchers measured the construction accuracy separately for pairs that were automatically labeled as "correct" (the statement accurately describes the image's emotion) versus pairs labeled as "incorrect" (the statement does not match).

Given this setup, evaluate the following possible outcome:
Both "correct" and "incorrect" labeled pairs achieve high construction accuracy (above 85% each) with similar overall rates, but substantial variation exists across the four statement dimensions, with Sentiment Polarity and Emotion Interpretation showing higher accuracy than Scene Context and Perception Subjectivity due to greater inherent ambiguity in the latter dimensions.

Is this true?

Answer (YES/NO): NO